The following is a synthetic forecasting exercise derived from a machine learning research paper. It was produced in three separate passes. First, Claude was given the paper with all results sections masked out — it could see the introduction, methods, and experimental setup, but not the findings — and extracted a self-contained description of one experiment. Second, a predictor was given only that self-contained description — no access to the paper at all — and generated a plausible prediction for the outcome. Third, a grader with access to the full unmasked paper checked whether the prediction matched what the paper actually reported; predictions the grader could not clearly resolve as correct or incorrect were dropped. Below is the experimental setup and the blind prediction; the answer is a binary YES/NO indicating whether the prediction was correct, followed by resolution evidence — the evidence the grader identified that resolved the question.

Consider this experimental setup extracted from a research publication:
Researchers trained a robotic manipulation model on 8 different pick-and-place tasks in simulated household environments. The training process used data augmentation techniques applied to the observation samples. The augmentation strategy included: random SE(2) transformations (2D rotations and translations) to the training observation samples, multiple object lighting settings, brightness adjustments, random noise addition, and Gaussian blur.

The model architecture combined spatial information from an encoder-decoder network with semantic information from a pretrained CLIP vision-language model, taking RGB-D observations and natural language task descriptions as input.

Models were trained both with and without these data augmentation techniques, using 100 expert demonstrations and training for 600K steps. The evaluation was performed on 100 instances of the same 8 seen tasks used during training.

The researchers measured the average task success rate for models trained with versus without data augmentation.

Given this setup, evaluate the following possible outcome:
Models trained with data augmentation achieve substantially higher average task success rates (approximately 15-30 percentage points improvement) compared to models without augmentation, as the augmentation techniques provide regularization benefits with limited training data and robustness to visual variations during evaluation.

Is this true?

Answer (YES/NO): YES